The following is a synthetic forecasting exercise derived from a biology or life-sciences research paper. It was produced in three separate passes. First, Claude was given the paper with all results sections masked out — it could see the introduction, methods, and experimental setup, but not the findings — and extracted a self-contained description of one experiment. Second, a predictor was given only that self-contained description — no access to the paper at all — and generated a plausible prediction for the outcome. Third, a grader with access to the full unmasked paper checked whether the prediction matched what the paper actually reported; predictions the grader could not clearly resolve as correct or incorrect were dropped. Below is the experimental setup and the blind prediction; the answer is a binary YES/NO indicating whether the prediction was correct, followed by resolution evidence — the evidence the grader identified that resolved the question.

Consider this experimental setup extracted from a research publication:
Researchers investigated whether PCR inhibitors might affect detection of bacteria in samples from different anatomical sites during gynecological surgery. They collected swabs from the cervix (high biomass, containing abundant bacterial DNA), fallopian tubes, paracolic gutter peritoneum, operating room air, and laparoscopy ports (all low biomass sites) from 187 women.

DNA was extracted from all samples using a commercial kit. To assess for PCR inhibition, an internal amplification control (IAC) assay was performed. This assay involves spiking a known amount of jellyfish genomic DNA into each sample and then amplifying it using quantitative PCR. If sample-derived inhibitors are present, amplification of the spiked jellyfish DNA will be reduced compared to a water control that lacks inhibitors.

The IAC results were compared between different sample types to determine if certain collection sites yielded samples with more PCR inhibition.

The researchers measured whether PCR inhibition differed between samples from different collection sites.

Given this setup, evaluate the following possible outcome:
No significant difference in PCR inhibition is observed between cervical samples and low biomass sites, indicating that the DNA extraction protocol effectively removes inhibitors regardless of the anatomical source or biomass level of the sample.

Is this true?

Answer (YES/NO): YES